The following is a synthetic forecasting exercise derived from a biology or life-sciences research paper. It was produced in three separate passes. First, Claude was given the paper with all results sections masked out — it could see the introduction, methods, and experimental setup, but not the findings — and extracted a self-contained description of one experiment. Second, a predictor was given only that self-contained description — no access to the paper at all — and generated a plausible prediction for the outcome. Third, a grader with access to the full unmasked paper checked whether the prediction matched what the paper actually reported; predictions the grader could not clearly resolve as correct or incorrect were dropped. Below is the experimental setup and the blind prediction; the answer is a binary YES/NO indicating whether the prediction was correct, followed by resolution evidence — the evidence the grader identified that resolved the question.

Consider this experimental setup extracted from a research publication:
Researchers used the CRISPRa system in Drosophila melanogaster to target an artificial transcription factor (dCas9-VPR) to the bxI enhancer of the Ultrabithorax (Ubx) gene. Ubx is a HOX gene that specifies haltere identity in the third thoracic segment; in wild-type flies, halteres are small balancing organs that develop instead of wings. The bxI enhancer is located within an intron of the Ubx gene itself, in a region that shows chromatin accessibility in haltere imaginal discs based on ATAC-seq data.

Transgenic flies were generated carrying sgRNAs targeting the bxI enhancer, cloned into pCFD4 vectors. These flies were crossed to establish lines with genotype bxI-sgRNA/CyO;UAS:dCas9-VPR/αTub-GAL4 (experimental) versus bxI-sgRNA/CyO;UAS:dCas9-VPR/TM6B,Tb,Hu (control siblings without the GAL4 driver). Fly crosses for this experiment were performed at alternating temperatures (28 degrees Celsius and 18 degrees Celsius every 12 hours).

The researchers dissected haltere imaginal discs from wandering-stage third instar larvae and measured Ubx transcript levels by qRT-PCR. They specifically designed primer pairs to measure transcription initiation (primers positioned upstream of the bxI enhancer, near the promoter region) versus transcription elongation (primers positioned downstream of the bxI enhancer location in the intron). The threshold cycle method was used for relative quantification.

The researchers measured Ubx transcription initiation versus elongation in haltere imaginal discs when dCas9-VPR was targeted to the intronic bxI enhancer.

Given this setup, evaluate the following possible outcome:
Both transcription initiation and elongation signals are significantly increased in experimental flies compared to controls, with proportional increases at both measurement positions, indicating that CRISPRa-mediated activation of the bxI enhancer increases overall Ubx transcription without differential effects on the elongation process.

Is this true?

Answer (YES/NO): NO